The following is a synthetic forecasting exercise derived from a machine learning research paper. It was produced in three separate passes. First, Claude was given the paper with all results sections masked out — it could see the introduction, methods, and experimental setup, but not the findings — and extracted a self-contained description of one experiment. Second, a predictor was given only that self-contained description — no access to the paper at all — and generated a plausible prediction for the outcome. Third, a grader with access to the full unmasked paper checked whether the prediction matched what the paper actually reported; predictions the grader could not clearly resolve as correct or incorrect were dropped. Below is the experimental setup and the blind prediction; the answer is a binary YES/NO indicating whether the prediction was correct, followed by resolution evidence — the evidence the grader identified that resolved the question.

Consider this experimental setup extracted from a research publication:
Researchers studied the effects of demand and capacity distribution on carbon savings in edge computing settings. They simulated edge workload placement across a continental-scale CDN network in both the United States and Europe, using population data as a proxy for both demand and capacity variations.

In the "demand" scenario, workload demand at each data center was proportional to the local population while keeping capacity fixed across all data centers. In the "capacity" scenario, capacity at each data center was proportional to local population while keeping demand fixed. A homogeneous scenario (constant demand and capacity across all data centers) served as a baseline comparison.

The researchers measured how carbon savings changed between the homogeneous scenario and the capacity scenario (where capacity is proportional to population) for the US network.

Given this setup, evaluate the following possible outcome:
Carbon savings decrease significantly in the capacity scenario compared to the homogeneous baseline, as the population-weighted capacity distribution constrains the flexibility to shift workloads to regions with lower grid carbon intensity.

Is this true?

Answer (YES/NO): YES